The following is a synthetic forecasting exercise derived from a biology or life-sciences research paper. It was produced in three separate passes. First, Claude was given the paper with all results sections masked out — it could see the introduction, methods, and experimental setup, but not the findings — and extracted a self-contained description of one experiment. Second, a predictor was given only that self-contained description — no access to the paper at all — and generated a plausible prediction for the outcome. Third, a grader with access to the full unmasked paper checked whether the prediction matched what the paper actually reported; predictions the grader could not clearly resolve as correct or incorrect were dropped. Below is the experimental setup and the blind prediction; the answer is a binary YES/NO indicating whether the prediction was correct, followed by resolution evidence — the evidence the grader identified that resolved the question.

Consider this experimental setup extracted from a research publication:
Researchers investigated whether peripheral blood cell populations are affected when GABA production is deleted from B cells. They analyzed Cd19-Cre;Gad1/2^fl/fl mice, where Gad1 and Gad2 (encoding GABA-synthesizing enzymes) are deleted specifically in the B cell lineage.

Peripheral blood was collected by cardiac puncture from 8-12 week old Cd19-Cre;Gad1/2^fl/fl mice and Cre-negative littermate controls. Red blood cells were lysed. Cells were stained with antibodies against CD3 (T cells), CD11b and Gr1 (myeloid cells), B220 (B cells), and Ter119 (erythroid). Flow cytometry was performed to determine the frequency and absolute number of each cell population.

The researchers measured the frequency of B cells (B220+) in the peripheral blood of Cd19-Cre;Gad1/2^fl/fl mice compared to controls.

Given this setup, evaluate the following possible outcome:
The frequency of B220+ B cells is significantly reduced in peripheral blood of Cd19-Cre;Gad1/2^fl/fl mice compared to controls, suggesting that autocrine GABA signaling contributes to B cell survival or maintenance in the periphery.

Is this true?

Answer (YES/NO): NO